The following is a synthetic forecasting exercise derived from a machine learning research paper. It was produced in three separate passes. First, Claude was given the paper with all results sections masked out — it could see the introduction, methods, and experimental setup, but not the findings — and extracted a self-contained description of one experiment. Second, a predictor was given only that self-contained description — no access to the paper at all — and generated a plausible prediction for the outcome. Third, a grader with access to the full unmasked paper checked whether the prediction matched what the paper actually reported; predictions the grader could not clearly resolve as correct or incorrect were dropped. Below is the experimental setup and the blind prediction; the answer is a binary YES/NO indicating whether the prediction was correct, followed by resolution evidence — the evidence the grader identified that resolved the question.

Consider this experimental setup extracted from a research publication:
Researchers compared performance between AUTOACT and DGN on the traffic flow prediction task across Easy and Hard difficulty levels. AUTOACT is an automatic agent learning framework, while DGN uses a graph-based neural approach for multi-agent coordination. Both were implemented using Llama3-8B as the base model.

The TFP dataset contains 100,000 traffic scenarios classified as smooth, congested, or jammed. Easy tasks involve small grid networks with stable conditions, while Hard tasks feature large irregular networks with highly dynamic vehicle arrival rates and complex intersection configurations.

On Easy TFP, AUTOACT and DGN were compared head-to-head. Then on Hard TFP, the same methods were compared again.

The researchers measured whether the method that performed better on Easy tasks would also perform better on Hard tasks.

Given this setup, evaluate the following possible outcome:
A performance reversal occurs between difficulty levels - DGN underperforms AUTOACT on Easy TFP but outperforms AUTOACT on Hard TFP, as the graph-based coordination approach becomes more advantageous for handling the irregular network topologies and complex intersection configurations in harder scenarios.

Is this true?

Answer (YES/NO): YES